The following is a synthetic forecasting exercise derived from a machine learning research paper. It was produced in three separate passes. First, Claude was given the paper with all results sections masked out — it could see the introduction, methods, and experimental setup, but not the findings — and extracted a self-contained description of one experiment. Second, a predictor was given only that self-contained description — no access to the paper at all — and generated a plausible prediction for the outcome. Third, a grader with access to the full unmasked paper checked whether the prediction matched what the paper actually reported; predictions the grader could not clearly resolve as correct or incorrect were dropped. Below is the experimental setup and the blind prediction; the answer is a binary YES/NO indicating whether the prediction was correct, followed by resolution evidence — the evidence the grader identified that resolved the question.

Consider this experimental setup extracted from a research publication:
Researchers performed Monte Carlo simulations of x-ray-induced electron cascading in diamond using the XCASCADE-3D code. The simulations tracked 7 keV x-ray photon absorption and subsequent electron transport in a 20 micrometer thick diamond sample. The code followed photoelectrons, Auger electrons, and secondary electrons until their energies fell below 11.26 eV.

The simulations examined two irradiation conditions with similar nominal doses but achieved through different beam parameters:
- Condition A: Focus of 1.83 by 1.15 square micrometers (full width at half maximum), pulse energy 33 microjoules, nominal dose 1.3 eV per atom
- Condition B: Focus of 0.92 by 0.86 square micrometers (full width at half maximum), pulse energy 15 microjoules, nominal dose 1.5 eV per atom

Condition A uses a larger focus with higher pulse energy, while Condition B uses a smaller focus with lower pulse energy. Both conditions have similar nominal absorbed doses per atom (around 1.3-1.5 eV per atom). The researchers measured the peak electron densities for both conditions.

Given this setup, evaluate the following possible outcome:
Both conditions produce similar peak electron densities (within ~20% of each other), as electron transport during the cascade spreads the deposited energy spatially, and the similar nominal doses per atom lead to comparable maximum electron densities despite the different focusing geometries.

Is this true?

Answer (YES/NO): YES